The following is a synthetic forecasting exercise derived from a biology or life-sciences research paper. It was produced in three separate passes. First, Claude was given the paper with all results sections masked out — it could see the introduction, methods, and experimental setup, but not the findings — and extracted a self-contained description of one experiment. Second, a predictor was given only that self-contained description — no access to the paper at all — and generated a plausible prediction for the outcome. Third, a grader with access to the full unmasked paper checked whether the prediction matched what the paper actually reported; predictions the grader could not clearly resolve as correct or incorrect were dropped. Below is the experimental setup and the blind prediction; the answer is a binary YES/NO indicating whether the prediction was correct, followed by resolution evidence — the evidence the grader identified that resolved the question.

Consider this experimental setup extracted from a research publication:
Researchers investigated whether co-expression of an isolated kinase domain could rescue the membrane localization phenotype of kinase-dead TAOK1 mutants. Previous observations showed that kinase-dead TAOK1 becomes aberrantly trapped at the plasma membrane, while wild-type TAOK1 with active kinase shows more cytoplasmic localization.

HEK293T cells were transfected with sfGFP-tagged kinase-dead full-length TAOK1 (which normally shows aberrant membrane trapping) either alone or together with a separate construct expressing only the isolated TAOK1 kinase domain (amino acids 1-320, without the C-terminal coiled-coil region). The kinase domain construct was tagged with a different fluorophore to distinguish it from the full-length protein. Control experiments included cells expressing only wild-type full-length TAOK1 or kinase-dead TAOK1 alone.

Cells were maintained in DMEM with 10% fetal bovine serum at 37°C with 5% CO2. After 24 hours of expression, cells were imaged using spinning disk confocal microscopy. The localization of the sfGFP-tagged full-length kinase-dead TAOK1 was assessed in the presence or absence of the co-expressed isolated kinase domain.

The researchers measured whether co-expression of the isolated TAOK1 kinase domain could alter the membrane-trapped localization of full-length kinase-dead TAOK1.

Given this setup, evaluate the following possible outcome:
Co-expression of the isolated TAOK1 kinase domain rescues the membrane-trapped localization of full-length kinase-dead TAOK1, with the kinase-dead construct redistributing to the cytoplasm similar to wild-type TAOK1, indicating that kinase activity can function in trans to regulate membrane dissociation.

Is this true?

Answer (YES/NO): YES